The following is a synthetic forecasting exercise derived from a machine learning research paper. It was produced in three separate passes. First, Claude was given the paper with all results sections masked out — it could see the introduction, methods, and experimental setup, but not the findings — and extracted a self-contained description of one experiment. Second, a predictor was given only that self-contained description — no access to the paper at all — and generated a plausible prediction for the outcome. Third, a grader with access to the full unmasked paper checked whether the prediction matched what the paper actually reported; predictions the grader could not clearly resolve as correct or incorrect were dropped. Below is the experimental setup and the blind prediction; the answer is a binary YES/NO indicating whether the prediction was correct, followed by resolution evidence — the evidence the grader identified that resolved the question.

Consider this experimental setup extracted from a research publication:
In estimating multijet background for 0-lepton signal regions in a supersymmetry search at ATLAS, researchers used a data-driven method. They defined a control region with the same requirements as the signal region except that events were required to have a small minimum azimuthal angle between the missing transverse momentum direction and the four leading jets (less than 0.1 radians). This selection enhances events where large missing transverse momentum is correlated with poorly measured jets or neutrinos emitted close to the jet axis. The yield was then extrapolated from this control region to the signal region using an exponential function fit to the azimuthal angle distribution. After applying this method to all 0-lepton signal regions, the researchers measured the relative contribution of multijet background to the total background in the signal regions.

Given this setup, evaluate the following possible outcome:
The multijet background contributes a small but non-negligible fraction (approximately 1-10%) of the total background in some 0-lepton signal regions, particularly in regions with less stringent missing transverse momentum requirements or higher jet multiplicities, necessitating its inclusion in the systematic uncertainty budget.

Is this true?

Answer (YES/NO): NO